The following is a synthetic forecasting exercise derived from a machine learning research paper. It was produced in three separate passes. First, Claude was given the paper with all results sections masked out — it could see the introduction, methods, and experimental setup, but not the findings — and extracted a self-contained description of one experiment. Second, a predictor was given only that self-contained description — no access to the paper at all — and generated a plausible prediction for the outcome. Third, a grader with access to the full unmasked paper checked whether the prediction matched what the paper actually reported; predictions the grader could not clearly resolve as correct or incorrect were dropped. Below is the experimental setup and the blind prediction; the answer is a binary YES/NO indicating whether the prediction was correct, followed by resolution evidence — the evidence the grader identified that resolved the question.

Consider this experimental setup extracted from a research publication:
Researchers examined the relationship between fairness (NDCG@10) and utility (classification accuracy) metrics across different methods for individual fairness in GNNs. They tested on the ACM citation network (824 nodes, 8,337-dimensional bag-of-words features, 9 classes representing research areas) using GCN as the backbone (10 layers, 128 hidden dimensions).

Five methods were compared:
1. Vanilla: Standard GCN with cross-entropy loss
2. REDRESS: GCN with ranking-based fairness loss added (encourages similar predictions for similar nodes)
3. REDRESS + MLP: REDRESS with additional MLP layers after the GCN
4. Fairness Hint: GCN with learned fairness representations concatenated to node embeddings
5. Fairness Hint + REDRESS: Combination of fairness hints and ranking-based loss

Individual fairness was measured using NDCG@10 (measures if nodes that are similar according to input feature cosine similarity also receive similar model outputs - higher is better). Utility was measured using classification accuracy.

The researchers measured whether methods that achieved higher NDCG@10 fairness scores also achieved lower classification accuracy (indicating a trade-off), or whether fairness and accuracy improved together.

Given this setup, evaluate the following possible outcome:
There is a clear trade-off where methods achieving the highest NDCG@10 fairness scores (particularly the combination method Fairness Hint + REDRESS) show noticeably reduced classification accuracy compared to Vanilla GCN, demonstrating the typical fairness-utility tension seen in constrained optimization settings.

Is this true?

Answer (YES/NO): NO